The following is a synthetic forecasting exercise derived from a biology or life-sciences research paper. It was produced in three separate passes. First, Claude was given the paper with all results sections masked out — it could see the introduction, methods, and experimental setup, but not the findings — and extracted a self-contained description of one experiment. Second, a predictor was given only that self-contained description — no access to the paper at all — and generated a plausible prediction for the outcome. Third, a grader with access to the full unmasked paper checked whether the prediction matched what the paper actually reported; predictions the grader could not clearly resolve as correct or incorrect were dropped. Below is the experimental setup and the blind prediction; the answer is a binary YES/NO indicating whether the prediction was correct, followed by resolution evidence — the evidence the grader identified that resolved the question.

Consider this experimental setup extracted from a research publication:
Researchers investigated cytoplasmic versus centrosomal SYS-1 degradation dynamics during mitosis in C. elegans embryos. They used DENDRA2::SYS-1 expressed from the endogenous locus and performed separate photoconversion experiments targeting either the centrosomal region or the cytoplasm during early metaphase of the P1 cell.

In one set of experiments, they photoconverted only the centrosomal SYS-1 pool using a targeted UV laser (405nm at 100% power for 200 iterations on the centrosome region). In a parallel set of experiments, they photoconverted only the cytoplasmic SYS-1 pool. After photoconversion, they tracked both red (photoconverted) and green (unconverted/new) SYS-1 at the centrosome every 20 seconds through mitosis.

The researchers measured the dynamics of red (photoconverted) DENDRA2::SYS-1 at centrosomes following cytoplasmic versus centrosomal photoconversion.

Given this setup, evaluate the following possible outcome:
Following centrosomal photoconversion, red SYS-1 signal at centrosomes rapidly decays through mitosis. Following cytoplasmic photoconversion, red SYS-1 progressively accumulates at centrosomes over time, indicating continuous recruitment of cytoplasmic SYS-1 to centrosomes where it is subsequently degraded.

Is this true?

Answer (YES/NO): YES